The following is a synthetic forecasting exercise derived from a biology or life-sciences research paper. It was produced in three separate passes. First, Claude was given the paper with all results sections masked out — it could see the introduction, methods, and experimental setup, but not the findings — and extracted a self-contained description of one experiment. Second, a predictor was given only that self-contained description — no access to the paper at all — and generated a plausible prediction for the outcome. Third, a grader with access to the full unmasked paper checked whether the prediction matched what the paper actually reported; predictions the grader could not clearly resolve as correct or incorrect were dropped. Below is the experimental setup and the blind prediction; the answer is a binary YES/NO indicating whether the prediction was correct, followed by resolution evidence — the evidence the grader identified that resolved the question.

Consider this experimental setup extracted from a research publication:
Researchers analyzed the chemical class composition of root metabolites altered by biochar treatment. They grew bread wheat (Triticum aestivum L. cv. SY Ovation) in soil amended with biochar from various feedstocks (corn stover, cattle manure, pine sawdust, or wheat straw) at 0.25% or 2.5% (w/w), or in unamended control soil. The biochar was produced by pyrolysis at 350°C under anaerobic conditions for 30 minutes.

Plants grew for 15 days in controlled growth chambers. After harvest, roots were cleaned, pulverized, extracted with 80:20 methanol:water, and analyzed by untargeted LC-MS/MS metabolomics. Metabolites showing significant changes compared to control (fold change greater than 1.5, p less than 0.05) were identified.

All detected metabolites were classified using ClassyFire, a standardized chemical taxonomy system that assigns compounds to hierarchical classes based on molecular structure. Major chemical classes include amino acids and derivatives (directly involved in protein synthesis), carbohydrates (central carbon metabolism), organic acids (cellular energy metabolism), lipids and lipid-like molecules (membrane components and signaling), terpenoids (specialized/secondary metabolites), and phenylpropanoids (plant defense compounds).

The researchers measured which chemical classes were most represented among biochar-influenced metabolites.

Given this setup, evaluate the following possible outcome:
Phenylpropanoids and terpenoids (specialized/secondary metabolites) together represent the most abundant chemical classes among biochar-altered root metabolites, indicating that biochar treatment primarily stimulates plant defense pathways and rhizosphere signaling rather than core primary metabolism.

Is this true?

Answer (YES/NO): NO